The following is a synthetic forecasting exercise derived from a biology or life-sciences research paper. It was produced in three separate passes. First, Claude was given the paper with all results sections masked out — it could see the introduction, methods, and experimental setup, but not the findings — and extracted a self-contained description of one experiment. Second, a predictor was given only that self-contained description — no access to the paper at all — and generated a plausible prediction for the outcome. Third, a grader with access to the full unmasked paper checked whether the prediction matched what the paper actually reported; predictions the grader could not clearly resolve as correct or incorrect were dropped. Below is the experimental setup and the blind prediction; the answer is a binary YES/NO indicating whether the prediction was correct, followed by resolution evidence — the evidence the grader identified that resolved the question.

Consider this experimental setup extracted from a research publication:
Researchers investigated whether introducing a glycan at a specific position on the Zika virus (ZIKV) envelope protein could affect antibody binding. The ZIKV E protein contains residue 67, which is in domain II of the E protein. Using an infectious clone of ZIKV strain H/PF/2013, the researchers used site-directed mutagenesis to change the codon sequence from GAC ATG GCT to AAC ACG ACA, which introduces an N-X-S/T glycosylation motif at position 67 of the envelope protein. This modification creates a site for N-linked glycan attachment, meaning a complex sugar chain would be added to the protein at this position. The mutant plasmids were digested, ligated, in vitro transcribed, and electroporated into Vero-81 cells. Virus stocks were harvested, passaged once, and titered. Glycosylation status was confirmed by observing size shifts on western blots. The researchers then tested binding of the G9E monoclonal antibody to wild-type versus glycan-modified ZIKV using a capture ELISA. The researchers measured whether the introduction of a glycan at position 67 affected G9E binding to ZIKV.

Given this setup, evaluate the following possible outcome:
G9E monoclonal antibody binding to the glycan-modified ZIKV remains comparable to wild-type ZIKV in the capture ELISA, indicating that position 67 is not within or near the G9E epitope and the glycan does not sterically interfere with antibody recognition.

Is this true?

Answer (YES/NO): NO